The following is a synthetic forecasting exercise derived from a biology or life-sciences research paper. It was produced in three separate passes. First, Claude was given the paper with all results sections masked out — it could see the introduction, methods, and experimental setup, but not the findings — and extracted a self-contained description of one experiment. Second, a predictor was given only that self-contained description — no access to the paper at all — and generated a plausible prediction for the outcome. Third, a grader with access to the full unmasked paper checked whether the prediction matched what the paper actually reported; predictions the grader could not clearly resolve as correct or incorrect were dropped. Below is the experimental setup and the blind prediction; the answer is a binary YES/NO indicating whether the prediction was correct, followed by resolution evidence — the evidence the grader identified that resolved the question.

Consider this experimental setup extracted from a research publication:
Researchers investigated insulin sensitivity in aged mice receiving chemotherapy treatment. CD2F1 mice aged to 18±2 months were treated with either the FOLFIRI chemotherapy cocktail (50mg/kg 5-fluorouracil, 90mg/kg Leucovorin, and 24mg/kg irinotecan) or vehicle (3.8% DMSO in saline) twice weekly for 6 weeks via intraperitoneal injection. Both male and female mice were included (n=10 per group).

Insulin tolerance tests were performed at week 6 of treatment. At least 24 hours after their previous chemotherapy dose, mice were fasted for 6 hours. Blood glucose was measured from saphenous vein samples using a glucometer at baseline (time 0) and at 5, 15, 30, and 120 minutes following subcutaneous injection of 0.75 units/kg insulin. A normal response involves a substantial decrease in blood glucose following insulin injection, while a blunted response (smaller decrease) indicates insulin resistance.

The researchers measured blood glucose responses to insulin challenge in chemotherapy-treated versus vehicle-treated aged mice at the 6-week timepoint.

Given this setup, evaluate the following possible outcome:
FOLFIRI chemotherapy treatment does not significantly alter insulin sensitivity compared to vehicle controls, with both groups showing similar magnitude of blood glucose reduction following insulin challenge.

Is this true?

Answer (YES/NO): NO